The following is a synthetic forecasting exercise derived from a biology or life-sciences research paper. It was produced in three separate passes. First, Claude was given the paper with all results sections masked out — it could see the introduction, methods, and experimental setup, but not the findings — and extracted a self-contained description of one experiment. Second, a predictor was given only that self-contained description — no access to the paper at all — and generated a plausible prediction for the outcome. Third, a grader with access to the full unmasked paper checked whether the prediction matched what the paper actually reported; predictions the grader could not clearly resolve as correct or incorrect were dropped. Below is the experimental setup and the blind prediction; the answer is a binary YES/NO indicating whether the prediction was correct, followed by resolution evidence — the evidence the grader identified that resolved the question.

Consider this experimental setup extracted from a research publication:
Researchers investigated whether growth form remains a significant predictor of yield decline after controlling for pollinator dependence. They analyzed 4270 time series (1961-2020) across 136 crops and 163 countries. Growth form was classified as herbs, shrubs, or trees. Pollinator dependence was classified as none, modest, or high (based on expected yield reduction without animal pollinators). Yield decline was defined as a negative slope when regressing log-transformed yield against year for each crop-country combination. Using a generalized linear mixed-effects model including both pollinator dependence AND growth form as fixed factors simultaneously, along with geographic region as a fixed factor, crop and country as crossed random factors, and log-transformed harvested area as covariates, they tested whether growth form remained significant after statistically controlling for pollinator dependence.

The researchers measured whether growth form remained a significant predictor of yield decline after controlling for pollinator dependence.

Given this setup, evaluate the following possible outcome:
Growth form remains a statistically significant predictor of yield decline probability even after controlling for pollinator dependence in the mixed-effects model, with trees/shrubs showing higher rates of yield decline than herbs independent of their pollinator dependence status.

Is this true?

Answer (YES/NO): YES